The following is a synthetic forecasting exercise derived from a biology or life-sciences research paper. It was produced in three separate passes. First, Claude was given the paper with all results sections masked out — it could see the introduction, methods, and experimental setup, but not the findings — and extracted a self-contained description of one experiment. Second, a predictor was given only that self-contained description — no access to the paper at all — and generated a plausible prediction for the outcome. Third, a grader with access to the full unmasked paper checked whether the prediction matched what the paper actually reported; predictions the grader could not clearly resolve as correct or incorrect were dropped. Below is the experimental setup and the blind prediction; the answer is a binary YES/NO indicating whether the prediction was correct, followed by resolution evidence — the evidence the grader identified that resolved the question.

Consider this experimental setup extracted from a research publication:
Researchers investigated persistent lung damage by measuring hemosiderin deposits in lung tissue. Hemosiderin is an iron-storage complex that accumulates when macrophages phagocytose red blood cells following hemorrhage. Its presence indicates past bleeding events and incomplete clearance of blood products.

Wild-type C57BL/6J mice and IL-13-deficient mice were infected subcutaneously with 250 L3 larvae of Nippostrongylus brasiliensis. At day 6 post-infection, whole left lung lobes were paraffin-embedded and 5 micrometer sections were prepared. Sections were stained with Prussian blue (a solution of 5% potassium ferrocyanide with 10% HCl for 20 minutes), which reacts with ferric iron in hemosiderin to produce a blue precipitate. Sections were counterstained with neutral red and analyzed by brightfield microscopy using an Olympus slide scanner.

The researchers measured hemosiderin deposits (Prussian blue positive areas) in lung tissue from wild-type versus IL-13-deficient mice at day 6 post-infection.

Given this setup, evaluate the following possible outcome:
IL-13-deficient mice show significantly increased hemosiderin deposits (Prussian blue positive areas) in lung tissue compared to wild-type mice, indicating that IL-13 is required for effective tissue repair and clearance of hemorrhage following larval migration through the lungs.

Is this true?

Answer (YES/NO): YES